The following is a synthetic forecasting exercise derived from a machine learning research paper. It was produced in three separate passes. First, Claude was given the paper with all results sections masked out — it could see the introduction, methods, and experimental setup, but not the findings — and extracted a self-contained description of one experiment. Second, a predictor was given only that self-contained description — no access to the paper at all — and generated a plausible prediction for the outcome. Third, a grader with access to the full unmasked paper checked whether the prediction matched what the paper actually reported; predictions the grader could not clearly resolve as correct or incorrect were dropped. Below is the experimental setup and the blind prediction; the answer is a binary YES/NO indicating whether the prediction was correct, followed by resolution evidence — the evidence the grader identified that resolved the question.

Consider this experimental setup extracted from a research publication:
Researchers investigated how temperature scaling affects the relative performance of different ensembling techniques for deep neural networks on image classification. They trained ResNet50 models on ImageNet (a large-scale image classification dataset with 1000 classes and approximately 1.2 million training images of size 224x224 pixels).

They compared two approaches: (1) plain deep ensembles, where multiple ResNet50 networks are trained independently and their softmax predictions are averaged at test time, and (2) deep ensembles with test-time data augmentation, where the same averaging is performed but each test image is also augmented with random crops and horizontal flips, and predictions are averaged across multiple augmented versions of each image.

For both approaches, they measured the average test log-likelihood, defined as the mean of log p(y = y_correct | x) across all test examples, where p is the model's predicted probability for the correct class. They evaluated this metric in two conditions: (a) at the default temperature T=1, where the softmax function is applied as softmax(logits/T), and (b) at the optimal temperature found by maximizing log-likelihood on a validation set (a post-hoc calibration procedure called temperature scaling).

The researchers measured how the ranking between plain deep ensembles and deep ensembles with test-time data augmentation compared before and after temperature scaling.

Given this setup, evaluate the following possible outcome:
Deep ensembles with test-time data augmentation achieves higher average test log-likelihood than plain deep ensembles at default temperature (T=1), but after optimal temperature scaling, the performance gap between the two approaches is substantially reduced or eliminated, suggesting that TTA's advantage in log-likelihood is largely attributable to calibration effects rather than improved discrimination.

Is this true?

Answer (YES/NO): NO